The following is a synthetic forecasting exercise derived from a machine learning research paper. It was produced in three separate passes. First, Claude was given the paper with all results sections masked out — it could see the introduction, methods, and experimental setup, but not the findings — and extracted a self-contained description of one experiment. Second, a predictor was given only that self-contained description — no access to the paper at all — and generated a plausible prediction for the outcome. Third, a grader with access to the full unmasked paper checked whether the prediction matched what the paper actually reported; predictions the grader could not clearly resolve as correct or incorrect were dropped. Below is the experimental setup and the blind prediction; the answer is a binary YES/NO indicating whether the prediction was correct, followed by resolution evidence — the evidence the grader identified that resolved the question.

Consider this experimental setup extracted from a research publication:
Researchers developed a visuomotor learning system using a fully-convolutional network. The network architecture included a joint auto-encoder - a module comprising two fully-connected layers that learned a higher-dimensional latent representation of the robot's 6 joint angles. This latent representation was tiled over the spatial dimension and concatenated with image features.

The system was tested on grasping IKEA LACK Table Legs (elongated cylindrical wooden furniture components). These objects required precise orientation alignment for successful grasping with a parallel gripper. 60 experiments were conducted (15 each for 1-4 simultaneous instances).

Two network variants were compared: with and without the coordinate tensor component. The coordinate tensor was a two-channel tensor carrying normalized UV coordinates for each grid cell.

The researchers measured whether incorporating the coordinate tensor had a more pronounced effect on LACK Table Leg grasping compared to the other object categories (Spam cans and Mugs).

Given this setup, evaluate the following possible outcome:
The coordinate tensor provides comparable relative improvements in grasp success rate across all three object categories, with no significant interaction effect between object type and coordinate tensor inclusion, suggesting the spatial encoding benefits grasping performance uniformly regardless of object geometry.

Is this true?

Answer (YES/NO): NO